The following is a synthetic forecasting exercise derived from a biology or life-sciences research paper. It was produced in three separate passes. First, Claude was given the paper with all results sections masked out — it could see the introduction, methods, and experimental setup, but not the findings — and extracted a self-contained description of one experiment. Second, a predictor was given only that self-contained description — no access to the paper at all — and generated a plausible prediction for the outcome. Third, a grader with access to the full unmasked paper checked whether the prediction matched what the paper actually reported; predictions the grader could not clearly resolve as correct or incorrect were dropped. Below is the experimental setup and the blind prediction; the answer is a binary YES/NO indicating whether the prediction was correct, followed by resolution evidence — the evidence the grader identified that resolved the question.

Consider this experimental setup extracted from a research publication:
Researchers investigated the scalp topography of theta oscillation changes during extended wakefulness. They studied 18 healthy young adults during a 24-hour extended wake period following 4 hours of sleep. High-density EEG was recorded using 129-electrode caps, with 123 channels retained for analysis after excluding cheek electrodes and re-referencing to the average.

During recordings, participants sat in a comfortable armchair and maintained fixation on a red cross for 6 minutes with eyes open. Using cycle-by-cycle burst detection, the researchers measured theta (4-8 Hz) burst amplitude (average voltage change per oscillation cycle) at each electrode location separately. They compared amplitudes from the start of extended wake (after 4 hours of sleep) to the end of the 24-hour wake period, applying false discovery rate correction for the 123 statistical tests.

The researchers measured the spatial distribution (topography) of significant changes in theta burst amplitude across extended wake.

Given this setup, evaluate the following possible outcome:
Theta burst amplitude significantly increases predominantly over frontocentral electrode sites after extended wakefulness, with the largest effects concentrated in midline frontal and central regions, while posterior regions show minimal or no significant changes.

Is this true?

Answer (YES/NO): NO